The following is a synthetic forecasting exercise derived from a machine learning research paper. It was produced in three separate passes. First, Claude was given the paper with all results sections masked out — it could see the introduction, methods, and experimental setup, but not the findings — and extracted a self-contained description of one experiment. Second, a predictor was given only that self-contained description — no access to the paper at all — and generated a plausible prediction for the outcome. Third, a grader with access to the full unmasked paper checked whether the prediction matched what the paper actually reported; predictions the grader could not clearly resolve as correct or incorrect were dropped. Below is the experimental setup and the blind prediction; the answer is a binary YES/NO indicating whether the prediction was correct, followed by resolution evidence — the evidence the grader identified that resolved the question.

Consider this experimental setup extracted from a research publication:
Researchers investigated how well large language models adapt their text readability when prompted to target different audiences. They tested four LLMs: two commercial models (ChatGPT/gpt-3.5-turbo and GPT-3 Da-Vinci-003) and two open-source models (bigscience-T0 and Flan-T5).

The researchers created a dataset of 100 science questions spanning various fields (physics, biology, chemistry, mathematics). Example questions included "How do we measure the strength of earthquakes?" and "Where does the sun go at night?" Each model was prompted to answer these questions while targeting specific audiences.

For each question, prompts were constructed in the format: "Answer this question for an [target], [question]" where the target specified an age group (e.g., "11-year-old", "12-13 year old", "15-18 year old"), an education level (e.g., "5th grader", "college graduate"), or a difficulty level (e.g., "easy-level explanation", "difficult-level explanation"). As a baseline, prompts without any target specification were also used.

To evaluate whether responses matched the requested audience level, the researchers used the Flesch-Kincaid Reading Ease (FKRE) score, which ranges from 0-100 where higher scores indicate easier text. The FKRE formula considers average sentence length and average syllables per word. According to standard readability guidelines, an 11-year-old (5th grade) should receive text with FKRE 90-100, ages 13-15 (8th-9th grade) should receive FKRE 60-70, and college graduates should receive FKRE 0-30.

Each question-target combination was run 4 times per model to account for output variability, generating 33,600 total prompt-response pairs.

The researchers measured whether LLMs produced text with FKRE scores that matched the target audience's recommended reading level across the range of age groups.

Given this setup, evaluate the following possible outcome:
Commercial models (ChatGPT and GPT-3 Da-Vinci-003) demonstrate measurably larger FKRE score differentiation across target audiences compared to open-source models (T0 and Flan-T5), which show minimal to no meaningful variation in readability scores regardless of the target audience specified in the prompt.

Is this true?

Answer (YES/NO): NO